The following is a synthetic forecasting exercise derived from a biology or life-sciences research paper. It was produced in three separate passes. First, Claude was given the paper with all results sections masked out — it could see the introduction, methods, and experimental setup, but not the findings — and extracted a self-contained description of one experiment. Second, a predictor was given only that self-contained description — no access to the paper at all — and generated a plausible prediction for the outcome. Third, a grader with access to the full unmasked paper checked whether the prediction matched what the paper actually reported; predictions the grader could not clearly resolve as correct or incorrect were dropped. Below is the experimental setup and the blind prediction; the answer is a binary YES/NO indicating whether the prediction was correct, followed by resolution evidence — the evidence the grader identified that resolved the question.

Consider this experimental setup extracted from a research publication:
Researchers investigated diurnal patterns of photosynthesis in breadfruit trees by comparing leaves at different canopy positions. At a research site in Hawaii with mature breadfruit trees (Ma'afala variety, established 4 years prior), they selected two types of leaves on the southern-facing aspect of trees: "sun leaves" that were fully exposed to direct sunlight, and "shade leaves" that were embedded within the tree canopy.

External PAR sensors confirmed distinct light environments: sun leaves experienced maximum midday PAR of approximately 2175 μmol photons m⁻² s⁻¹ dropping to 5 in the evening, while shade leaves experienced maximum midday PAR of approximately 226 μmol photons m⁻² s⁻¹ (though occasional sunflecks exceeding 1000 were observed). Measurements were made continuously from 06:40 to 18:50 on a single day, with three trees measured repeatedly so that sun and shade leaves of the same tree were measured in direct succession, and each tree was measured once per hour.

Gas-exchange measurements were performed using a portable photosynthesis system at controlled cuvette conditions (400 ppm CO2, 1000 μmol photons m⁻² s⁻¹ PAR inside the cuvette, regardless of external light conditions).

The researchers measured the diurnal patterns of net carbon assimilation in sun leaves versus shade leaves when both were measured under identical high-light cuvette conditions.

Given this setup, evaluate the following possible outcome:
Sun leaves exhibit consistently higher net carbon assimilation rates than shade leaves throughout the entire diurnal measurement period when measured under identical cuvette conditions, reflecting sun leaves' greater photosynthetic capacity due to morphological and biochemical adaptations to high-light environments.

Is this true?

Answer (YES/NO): NO